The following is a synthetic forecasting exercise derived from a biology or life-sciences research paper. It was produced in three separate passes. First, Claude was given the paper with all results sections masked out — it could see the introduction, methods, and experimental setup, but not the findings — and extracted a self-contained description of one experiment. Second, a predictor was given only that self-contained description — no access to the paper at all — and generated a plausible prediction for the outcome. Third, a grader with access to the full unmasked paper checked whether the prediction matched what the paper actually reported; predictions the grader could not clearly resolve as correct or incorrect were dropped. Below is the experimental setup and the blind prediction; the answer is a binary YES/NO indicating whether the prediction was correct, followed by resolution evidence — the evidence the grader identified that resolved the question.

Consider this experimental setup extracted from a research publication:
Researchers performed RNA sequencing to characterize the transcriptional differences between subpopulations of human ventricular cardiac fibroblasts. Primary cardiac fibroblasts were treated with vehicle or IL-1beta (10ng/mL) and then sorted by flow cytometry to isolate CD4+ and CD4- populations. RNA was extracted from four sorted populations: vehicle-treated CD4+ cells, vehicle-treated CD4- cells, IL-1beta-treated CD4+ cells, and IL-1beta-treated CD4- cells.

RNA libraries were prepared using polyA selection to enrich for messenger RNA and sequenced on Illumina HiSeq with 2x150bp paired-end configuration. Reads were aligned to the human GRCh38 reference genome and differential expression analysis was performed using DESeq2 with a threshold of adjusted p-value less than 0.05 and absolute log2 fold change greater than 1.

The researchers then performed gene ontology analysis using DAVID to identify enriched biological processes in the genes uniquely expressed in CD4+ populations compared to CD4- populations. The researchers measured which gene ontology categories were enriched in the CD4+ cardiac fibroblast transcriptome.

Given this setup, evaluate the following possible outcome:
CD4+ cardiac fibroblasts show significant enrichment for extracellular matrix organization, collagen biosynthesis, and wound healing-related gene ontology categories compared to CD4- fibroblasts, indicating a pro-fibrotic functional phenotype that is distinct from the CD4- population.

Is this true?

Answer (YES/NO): NO